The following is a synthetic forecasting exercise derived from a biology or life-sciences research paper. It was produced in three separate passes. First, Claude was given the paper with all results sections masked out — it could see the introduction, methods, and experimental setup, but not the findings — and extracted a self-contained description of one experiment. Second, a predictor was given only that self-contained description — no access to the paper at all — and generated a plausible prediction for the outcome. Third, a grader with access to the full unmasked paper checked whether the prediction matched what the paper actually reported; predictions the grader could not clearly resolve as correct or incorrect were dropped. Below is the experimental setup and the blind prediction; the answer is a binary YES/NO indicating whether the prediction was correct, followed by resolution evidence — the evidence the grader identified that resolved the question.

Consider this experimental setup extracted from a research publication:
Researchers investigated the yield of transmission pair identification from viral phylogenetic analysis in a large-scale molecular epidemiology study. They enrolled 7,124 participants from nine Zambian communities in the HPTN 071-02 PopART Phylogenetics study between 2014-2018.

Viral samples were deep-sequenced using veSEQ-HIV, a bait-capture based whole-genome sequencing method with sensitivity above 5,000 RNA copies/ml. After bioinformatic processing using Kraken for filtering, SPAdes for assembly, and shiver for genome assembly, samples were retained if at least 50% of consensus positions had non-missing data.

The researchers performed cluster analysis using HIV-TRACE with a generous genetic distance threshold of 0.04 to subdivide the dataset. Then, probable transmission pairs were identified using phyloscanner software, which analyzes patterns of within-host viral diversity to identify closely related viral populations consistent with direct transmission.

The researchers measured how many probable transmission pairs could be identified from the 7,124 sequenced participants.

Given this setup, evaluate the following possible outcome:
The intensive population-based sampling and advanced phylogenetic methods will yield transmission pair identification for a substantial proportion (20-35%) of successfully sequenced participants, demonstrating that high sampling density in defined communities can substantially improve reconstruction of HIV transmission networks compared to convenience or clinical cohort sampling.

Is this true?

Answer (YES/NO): NO